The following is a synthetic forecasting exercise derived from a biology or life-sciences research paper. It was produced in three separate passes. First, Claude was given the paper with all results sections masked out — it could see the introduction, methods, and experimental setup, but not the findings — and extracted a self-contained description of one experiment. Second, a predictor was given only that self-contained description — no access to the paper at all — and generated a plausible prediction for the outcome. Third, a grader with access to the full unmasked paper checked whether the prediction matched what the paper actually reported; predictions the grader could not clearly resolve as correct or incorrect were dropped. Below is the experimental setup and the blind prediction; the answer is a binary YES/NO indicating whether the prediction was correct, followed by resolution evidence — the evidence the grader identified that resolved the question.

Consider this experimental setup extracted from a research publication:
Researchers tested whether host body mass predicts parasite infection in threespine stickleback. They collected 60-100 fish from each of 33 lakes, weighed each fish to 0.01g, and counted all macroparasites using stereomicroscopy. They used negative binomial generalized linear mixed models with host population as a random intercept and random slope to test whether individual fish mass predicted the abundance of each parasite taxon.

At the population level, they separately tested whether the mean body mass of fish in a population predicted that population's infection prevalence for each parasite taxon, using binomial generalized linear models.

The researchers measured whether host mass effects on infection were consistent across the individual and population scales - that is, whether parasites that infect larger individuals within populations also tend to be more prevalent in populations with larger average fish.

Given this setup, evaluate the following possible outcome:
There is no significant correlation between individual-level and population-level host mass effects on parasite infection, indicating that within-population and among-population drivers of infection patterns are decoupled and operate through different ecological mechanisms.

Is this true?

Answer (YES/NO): NO